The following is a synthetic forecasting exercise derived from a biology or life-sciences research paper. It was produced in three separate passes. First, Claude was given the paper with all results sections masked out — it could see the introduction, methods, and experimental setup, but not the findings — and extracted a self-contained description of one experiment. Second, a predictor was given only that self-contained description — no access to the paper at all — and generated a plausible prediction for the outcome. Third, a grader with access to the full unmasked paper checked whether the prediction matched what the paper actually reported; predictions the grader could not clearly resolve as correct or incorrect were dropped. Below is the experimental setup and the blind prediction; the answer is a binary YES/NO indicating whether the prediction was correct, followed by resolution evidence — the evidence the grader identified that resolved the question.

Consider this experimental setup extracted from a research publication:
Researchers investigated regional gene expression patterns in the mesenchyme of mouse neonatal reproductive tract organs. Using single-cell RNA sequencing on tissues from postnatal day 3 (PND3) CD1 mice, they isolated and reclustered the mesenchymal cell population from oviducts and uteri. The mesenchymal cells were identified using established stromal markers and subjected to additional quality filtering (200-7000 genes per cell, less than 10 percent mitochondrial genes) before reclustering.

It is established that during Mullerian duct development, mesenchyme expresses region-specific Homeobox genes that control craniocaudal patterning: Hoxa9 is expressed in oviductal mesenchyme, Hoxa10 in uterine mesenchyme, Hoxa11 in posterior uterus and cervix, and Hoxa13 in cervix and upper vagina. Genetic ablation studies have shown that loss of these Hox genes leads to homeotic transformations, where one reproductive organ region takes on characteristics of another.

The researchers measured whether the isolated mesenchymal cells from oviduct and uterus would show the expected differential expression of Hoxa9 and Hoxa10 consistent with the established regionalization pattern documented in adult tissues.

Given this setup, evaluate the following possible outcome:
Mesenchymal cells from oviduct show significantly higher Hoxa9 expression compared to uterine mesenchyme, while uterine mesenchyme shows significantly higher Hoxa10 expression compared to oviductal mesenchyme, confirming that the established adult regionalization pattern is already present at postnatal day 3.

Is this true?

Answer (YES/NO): NO